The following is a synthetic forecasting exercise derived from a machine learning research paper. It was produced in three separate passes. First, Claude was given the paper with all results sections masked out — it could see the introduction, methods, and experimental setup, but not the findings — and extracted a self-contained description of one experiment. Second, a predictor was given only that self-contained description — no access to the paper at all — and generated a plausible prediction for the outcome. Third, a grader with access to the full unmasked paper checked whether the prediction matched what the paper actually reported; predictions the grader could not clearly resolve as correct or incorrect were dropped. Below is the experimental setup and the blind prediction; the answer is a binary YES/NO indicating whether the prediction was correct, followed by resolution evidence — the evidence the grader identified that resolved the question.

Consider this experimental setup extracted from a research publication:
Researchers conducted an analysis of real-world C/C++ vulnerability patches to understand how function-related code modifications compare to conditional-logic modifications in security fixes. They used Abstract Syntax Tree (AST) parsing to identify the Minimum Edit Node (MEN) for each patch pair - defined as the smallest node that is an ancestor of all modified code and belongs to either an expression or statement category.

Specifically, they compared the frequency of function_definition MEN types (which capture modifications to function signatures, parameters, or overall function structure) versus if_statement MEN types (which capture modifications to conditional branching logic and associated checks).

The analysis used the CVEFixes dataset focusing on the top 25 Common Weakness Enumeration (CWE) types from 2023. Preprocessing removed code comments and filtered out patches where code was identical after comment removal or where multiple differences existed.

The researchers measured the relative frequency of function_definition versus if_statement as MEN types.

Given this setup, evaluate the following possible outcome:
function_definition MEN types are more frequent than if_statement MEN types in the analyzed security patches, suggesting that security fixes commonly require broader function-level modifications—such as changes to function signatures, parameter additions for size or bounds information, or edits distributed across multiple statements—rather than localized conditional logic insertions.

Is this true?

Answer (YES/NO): NO